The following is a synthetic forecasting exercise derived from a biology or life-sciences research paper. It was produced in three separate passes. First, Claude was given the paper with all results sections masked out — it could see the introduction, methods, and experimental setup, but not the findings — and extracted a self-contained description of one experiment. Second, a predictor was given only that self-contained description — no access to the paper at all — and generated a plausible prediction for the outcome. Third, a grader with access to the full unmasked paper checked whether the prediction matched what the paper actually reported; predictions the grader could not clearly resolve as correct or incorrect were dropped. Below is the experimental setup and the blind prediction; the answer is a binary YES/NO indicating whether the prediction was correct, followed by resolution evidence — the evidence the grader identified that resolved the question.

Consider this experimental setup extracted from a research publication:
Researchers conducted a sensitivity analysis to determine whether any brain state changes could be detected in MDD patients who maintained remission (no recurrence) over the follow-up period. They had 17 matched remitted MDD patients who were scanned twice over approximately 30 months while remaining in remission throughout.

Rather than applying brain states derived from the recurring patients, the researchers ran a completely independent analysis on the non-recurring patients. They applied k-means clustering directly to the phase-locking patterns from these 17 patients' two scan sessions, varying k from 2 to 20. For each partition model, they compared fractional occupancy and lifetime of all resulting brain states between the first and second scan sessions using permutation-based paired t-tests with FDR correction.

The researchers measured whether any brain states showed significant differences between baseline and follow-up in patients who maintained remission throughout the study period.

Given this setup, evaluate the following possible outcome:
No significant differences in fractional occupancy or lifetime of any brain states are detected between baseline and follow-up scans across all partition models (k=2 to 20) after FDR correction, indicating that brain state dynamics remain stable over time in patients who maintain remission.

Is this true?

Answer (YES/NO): YES